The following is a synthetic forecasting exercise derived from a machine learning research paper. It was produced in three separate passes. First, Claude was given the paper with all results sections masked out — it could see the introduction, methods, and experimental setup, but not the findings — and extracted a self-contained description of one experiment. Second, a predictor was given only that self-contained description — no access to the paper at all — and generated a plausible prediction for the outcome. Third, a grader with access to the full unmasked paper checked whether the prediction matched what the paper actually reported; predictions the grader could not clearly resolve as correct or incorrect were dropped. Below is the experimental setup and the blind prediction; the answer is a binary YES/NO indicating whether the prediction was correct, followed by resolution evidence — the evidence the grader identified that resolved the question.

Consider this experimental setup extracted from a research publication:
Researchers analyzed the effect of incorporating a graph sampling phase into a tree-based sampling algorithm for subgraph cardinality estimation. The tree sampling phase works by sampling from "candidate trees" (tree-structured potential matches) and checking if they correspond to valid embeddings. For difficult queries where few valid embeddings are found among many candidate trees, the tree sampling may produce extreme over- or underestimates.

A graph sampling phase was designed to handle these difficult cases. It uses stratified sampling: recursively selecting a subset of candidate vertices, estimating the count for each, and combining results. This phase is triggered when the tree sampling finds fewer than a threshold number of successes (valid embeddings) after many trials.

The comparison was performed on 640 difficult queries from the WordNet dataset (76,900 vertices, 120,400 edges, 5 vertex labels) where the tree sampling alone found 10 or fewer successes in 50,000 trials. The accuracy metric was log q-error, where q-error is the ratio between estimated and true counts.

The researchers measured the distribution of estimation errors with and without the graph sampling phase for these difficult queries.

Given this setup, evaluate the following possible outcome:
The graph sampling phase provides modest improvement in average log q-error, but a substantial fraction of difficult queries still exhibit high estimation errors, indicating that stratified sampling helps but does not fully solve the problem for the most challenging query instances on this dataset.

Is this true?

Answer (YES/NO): NO